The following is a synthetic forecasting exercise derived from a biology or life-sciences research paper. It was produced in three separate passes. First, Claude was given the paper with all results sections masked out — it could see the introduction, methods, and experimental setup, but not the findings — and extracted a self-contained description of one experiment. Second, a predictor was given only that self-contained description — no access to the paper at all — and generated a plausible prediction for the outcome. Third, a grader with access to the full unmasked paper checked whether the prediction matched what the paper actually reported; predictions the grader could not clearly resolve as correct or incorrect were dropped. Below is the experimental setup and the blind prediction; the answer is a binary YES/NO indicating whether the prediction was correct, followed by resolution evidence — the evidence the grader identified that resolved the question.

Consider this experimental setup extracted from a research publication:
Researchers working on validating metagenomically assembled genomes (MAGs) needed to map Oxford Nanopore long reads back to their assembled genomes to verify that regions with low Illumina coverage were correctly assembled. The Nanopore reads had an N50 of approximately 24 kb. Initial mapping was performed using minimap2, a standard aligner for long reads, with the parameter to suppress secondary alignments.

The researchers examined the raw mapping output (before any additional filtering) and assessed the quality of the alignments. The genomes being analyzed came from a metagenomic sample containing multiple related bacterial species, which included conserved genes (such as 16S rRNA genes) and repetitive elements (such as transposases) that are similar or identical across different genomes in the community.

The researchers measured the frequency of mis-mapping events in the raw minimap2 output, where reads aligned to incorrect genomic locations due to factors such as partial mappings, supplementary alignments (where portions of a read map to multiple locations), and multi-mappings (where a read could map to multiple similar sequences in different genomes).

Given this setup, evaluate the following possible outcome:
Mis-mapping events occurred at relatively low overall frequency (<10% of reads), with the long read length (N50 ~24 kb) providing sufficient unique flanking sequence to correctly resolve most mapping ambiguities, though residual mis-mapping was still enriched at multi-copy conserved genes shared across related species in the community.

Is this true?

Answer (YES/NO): NO